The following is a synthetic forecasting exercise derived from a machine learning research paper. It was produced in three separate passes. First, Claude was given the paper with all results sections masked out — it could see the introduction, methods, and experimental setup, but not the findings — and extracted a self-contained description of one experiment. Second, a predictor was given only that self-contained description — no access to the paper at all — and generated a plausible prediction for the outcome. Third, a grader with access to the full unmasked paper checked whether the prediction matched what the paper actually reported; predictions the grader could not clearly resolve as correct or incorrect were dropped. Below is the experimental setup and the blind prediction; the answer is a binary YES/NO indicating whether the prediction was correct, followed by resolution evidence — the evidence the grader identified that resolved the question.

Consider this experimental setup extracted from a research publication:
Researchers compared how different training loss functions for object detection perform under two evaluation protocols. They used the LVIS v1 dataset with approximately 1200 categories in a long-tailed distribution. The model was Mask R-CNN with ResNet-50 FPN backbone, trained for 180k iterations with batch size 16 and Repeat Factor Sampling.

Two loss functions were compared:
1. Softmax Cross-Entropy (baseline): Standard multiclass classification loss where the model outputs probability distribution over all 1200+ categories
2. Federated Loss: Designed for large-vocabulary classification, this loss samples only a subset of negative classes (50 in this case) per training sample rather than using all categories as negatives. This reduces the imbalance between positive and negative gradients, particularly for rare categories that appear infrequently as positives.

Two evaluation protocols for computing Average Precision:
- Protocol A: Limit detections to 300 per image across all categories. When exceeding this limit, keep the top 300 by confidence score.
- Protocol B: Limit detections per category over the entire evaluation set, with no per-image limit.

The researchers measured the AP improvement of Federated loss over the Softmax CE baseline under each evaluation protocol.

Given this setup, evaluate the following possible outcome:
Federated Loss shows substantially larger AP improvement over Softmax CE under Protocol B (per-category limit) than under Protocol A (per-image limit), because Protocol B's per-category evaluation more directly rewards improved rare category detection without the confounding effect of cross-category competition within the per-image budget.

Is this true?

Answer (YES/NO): NO